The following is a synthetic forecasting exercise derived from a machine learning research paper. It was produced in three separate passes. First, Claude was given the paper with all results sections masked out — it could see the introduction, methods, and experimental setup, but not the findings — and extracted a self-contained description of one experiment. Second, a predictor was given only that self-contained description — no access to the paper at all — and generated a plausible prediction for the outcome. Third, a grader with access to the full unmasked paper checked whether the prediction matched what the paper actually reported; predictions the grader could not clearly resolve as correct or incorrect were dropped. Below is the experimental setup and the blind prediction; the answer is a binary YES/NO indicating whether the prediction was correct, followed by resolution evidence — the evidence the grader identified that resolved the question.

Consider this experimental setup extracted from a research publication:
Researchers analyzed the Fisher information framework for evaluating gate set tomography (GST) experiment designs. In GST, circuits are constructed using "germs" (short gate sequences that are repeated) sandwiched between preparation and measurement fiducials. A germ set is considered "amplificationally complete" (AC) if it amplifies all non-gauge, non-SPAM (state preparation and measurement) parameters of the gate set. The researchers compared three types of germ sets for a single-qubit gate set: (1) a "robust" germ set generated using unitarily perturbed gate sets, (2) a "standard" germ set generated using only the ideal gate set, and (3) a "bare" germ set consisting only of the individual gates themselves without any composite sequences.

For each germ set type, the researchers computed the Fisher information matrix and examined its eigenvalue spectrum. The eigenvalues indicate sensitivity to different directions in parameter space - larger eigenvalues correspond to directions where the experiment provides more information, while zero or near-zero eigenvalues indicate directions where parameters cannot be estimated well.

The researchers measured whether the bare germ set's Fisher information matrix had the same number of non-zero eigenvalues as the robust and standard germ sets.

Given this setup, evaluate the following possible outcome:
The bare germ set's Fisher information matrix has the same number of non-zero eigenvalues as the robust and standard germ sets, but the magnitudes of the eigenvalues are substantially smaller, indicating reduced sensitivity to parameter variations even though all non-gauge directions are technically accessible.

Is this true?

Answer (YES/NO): NO